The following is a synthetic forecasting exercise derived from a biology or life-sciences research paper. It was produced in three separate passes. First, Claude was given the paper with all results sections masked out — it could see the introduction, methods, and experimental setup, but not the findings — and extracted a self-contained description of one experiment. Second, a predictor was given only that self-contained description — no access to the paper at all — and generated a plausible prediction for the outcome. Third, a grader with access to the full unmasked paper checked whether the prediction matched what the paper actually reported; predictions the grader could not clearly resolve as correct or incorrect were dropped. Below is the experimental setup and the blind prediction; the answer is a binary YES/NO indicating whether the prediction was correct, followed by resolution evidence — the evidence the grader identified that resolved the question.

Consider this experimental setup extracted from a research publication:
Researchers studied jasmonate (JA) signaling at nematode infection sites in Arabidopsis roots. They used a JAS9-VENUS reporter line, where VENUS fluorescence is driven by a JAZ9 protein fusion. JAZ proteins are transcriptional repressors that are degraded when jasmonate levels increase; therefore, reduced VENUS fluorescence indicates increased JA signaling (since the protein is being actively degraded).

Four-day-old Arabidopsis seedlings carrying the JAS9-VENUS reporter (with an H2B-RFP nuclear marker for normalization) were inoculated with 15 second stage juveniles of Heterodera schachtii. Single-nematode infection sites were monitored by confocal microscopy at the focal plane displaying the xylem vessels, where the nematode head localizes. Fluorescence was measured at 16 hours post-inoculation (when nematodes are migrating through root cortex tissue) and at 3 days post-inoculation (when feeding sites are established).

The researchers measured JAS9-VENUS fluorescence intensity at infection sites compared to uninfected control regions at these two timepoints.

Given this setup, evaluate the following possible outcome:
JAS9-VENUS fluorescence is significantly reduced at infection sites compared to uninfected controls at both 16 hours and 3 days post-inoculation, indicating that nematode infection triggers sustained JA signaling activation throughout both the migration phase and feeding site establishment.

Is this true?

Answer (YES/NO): NO